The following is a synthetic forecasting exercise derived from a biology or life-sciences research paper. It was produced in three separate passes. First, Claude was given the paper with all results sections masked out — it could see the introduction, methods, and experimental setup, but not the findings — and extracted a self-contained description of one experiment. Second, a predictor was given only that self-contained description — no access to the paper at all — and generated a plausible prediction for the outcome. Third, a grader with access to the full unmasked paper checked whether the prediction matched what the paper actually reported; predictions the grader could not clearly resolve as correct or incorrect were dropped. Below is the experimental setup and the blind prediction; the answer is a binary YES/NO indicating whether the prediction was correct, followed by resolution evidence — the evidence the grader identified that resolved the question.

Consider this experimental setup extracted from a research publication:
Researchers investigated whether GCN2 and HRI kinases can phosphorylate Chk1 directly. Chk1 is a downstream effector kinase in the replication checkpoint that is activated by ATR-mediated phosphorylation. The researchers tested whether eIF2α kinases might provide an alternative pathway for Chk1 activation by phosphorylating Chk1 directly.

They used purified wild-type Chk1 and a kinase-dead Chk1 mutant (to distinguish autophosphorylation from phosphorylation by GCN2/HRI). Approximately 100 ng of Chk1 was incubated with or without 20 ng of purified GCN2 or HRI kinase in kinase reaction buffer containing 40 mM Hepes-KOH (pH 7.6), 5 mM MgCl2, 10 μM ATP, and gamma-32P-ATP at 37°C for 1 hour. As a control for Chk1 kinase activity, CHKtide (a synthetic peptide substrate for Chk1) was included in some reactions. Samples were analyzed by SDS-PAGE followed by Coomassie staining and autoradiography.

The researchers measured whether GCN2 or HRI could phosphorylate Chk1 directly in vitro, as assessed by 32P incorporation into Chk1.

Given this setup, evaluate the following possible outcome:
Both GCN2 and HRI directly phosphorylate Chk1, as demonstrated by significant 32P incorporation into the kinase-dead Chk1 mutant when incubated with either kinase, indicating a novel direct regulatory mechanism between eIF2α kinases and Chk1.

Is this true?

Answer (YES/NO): NO